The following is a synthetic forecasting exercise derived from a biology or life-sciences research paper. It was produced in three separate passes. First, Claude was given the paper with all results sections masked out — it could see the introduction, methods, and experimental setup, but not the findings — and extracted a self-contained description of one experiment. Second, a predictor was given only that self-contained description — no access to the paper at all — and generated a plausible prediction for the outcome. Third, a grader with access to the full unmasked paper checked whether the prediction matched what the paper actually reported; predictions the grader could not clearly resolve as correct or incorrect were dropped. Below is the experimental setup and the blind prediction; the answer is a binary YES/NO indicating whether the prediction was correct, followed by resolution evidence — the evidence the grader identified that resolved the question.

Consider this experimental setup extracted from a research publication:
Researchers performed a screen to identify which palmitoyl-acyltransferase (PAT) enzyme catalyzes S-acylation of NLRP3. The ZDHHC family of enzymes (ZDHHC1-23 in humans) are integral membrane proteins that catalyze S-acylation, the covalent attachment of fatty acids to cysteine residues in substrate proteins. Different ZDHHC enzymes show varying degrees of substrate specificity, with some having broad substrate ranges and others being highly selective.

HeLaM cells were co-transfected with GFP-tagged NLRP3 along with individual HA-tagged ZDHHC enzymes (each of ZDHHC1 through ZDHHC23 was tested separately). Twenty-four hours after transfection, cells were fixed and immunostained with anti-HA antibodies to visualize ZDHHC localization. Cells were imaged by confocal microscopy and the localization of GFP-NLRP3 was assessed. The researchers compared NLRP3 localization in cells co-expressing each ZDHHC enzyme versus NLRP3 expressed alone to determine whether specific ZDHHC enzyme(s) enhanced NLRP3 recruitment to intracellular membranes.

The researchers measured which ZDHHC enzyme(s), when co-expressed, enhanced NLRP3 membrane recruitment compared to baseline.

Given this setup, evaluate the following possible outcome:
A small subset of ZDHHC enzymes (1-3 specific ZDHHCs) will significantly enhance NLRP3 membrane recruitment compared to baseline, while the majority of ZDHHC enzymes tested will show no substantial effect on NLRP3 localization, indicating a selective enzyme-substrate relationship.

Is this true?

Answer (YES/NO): YES